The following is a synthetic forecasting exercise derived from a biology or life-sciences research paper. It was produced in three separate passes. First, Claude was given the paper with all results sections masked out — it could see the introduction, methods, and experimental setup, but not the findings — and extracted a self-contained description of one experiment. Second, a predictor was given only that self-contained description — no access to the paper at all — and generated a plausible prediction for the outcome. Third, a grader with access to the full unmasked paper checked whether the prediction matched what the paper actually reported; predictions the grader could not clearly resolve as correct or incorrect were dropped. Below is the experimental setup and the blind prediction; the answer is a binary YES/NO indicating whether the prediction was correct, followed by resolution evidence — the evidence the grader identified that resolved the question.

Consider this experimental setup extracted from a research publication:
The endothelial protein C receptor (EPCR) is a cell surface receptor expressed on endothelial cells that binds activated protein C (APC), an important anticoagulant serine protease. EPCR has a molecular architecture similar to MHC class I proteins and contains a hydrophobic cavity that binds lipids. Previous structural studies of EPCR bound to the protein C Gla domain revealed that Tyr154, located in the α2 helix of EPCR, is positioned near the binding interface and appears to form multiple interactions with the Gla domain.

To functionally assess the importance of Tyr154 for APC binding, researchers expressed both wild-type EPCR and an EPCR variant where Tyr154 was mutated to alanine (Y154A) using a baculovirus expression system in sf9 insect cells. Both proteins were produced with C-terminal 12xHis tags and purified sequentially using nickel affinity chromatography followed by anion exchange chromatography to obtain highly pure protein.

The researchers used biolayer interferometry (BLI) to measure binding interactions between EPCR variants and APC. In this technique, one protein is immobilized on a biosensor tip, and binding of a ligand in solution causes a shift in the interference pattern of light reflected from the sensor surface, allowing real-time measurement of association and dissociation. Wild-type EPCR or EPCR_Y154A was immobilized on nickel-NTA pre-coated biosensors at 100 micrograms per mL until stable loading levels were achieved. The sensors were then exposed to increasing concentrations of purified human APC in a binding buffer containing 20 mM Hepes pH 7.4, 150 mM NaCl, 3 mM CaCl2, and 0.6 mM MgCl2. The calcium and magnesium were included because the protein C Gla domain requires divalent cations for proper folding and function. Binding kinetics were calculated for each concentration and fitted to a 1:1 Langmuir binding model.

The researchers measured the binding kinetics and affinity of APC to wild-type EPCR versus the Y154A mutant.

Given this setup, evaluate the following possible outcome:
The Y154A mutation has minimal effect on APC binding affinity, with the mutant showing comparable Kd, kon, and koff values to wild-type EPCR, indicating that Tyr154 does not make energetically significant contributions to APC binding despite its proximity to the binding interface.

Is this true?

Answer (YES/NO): NO